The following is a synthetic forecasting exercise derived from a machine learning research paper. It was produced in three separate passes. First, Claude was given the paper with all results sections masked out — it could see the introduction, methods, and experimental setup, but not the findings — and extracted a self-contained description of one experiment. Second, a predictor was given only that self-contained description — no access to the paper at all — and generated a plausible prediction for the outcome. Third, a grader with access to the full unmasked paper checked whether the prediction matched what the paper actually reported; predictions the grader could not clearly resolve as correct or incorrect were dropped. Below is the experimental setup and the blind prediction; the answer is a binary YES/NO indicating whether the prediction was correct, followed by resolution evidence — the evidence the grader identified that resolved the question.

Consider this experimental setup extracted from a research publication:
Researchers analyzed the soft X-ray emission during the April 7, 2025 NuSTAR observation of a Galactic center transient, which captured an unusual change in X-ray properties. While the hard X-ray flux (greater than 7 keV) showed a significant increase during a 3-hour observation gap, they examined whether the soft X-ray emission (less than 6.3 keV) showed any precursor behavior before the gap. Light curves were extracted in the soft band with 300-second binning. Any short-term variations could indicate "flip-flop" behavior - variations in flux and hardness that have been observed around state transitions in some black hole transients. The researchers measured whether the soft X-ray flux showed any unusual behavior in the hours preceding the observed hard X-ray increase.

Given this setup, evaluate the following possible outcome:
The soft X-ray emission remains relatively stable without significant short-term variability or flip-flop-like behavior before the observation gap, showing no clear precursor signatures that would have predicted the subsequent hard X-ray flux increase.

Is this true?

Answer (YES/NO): NO